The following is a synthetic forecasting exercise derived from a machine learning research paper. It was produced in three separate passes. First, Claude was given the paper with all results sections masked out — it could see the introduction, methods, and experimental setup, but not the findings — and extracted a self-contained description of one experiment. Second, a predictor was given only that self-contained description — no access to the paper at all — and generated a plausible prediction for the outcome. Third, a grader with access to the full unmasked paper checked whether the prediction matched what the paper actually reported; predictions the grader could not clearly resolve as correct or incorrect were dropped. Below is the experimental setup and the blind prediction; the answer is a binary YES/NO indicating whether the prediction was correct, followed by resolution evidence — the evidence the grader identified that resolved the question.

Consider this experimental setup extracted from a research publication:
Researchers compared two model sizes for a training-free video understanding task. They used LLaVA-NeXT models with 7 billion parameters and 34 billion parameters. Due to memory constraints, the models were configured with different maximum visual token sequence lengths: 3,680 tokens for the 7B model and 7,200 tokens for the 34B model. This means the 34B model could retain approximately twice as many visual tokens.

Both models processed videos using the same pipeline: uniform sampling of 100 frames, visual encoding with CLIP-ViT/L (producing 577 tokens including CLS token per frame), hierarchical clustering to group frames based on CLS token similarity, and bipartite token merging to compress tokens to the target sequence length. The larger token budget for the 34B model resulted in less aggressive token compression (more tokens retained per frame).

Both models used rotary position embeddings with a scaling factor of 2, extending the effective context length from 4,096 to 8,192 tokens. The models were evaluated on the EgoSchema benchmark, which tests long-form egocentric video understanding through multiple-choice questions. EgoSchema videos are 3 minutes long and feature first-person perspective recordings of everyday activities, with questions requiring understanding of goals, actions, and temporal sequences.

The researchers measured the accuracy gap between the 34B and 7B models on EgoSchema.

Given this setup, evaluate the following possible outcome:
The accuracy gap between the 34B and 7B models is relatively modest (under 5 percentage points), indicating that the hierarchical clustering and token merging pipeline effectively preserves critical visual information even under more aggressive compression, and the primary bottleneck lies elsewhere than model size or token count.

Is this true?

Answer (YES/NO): NO